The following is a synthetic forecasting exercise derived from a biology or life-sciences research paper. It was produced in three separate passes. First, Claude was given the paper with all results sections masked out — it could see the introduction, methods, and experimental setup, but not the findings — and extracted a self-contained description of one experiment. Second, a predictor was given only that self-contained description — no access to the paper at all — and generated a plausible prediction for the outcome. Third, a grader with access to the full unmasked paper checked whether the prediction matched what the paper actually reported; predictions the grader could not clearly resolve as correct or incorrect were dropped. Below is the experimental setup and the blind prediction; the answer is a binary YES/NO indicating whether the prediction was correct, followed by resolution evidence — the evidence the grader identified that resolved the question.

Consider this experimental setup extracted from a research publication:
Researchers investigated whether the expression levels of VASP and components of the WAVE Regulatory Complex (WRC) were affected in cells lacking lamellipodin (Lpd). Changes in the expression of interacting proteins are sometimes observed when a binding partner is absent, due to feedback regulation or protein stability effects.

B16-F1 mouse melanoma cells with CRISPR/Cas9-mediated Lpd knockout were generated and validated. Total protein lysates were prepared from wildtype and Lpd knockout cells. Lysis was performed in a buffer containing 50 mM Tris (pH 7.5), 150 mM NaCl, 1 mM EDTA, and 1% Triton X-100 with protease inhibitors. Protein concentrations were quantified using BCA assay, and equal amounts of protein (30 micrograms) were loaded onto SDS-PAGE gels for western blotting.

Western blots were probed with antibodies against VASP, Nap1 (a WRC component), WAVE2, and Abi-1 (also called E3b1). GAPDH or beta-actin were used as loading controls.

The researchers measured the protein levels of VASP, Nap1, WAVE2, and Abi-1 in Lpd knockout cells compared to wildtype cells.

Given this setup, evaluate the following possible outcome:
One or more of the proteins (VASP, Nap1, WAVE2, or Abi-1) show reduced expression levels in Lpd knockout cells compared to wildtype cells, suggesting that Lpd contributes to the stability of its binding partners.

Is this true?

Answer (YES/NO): NO